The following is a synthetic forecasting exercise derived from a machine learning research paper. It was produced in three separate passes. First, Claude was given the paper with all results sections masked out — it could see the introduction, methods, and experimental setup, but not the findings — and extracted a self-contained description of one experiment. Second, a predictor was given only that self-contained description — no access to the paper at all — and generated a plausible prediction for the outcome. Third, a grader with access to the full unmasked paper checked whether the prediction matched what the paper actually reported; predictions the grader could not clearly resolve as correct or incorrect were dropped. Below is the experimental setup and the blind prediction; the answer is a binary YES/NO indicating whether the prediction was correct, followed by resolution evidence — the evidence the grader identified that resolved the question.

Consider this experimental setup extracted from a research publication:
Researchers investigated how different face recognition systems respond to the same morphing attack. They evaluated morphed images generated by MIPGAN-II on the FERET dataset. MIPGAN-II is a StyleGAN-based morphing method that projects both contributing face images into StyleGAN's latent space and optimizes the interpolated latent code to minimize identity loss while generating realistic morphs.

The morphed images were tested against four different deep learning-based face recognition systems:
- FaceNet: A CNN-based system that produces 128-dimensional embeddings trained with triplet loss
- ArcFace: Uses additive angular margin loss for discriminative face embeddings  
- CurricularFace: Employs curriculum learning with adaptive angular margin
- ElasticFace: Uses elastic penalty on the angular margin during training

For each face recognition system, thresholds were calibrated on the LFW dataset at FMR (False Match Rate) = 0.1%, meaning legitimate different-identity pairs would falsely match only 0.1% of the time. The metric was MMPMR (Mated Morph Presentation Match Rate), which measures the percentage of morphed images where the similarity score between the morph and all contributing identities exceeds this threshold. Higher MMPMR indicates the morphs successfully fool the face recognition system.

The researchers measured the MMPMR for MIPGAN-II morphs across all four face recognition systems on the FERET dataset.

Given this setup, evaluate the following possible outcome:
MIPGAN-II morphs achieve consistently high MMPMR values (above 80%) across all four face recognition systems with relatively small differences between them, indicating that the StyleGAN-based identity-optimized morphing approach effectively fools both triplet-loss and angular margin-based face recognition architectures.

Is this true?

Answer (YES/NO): NO